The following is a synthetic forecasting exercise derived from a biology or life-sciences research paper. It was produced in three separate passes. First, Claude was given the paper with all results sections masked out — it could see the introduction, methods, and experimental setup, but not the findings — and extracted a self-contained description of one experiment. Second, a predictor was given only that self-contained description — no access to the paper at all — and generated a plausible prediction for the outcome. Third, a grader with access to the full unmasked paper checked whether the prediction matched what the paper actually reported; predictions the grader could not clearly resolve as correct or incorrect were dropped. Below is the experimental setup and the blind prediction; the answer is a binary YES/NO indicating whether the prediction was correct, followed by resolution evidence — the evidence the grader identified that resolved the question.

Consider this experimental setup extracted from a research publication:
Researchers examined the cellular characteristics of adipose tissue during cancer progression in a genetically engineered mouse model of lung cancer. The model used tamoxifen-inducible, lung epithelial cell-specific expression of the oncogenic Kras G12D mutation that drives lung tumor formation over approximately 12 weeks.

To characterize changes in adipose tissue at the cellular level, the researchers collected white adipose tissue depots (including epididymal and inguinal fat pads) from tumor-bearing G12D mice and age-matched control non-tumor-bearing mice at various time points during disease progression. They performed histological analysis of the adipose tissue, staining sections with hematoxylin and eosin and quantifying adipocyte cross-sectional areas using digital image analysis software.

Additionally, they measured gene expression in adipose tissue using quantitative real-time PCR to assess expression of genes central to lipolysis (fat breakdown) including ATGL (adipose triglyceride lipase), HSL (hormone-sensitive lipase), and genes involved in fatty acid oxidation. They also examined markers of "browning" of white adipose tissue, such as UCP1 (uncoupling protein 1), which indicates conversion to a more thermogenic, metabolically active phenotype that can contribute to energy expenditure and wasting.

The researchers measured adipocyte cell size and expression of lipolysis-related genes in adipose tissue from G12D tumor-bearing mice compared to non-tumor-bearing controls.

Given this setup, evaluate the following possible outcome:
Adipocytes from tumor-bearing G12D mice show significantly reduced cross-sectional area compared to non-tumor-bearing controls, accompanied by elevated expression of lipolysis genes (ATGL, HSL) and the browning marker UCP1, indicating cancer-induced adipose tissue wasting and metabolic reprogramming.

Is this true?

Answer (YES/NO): NO